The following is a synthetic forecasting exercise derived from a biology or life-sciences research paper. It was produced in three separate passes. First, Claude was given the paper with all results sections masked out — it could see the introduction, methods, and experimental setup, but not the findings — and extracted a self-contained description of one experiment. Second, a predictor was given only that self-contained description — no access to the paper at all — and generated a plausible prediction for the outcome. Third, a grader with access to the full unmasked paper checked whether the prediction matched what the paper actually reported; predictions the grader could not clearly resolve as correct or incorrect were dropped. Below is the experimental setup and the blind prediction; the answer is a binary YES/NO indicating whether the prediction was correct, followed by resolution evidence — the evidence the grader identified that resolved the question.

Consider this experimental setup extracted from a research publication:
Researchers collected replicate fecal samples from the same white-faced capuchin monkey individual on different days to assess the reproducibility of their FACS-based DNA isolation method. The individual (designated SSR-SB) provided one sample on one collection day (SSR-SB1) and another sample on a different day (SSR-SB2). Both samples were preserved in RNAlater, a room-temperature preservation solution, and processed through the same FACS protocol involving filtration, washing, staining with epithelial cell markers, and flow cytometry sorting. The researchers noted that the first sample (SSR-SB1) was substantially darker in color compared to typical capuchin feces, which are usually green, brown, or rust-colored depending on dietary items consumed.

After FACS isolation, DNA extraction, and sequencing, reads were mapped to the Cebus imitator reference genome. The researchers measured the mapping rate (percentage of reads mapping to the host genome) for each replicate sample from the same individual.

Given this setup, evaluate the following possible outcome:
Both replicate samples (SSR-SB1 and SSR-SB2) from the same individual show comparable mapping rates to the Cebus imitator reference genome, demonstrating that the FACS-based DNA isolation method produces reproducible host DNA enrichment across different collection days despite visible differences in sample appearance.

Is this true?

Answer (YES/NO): NO